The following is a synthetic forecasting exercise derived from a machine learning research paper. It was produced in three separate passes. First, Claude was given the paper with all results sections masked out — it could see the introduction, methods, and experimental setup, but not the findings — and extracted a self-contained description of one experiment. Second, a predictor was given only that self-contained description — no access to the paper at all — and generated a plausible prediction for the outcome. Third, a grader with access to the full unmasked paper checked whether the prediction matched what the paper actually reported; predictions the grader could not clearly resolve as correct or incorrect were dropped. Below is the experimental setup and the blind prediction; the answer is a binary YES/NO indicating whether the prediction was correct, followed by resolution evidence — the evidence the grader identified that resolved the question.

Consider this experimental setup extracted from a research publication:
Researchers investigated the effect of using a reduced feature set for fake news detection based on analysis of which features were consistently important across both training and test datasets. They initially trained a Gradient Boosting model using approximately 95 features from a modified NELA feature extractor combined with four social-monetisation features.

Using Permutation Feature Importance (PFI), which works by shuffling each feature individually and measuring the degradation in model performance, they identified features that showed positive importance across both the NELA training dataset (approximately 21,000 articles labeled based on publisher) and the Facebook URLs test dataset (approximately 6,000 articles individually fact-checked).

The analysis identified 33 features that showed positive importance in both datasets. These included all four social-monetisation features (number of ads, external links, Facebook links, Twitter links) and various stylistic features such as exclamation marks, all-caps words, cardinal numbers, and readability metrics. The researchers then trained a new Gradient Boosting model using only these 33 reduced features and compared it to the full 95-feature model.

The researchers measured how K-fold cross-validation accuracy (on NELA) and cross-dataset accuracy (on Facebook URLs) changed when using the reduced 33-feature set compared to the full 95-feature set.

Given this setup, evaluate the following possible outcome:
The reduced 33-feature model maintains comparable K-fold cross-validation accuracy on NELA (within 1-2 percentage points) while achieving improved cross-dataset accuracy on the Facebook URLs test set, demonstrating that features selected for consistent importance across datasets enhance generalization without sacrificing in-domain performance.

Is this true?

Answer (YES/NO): NO